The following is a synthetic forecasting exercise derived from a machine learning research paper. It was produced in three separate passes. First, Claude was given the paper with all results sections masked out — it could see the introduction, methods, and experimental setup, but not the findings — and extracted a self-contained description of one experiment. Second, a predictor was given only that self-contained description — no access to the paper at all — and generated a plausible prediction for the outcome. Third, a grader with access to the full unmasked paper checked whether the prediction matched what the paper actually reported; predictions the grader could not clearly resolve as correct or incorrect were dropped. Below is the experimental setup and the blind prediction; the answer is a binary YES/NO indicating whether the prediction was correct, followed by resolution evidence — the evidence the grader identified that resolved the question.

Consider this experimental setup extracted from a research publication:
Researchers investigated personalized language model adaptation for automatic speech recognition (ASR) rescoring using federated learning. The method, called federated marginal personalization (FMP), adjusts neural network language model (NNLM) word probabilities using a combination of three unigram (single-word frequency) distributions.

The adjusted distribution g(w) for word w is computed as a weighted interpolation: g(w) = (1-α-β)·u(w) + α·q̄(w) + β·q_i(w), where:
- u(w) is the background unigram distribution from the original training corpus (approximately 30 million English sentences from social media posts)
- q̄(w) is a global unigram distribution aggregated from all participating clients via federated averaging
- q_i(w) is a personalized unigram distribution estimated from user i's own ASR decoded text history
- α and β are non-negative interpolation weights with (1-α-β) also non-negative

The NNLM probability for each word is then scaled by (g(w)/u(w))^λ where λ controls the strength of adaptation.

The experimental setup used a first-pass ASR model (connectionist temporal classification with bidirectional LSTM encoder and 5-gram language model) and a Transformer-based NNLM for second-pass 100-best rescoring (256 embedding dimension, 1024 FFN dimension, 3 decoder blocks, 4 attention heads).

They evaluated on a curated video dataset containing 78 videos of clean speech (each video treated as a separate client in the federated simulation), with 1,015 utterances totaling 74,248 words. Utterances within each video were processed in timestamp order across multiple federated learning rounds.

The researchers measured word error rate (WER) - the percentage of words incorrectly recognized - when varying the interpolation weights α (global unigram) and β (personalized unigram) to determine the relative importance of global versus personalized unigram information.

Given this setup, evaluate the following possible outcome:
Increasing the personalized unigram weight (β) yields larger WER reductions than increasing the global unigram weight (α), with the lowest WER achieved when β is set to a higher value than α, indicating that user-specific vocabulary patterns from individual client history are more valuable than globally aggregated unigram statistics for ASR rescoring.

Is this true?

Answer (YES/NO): NO